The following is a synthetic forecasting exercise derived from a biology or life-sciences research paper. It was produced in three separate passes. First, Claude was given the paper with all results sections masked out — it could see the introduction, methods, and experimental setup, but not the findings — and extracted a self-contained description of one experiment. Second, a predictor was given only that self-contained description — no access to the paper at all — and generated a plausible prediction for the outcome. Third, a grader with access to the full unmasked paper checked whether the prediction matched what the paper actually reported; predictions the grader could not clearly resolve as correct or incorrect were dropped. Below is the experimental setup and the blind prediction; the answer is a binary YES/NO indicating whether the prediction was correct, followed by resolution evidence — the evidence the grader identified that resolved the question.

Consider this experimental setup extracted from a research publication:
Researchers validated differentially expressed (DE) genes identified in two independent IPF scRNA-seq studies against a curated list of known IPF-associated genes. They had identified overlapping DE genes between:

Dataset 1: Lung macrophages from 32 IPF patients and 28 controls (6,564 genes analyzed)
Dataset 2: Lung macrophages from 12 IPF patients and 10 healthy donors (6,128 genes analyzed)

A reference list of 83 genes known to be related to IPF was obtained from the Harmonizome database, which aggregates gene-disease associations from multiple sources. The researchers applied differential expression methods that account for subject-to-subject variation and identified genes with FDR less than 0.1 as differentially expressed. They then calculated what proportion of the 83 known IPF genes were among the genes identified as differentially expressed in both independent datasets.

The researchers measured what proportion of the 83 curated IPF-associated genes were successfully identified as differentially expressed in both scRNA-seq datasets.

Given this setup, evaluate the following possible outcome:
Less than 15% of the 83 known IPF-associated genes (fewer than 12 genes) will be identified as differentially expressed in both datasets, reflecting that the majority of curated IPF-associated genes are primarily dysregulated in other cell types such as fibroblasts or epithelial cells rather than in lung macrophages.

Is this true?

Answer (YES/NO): YES